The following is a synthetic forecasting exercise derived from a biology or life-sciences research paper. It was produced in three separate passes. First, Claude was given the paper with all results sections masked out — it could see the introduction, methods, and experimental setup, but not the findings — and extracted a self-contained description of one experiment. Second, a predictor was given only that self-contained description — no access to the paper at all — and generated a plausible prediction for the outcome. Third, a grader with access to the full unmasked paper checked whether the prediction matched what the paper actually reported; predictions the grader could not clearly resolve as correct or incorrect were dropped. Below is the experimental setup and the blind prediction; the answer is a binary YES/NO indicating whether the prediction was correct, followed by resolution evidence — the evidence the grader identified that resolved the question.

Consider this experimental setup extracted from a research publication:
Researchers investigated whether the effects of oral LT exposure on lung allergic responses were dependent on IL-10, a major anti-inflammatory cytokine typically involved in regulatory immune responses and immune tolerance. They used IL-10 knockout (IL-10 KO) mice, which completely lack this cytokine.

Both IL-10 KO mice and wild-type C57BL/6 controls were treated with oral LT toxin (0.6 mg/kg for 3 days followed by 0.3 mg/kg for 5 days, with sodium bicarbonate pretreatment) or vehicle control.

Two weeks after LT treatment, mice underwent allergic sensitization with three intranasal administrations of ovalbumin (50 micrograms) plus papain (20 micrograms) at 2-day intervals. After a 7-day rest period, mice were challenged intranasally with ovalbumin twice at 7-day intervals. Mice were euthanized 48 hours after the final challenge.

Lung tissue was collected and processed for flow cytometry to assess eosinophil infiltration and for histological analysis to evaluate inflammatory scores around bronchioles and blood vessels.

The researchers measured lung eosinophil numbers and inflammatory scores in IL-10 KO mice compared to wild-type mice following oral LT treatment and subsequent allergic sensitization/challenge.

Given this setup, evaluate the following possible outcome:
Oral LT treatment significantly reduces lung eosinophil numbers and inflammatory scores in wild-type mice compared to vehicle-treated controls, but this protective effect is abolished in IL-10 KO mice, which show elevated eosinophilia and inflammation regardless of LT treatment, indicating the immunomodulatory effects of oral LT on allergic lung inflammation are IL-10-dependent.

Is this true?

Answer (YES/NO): NO